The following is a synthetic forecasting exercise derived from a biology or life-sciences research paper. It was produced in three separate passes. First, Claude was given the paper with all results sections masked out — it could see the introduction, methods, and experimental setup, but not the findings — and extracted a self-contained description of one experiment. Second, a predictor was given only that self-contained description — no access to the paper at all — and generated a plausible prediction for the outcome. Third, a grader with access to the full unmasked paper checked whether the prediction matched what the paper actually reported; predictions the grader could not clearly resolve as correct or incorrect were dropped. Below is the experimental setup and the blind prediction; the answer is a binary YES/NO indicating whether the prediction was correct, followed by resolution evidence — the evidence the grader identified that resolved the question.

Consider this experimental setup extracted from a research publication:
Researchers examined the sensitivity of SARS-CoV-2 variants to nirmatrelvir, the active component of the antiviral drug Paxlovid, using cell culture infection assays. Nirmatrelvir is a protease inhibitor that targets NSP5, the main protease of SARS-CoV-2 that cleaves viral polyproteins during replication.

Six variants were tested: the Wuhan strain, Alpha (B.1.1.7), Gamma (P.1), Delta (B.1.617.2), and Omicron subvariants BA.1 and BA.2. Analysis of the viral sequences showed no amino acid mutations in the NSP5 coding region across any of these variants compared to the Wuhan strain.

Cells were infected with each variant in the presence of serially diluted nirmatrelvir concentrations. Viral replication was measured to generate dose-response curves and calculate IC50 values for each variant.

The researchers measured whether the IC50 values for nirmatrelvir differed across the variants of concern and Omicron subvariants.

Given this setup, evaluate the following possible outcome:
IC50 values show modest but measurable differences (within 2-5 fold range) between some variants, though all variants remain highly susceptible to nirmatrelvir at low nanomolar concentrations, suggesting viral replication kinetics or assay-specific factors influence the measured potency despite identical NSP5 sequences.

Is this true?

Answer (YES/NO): NO